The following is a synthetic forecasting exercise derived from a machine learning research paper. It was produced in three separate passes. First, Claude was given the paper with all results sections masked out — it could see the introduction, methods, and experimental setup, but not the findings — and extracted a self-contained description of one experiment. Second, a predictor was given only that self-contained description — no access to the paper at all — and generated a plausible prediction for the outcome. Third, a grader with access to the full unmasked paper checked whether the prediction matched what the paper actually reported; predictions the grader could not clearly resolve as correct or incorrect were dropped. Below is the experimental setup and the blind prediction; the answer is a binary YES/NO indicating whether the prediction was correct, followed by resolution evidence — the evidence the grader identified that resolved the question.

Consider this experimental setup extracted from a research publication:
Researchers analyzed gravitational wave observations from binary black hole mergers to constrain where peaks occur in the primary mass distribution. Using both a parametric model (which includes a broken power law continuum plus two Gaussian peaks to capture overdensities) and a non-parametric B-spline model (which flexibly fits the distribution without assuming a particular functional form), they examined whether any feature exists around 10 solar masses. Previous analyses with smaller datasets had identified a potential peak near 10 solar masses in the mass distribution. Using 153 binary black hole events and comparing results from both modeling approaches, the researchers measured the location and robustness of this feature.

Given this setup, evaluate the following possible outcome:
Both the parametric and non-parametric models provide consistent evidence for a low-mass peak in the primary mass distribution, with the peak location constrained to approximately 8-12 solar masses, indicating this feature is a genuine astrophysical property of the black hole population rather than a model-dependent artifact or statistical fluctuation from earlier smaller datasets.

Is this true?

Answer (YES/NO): YES